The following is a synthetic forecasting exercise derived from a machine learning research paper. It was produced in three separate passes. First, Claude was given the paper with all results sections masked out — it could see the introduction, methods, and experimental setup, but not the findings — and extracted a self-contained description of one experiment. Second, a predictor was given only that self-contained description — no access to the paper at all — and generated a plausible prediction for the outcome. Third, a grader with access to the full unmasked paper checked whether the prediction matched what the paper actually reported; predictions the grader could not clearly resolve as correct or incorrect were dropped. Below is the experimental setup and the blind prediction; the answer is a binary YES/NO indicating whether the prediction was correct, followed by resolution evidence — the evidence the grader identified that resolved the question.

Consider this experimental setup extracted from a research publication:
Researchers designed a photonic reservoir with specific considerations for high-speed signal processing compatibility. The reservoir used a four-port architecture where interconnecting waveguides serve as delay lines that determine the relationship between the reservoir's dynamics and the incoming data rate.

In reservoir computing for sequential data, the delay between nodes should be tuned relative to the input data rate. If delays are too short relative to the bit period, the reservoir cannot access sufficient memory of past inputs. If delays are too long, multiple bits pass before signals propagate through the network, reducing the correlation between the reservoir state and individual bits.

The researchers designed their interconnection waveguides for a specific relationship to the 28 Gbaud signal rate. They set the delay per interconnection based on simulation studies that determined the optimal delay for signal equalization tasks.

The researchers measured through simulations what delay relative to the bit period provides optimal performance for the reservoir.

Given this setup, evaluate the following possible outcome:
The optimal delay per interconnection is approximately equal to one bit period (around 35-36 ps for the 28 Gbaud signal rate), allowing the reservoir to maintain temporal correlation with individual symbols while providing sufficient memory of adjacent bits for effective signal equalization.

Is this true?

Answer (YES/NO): NO